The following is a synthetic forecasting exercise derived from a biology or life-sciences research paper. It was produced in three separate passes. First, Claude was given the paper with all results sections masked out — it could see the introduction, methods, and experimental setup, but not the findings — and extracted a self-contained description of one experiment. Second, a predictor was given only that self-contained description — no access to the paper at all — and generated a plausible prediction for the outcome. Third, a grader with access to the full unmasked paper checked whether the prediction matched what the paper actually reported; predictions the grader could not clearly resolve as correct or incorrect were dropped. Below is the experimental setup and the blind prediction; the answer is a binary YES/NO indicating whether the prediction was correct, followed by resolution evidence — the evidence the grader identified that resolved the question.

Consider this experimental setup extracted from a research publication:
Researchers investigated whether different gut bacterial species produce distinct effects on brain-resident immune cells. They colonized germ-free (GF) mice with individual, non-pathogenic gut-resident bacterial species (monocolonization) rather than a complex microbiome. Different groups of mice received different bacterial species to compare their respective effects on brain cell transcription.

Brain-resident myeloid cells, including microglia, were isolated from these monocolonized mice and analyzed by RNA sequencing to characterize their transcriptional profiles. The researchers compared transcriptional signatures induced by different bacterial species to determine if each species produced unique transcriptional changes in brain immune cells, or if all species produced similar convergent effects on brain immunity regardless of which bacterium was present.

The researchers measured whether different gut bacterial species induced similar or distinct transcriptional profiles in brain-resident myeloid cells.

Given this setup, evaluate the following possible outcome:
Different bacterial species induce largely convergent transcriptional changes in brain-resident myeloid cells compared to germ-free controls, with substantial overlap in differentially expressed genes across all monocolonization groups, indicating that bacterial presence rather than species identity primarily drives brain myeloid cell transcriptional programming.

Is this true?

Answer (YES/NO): NO